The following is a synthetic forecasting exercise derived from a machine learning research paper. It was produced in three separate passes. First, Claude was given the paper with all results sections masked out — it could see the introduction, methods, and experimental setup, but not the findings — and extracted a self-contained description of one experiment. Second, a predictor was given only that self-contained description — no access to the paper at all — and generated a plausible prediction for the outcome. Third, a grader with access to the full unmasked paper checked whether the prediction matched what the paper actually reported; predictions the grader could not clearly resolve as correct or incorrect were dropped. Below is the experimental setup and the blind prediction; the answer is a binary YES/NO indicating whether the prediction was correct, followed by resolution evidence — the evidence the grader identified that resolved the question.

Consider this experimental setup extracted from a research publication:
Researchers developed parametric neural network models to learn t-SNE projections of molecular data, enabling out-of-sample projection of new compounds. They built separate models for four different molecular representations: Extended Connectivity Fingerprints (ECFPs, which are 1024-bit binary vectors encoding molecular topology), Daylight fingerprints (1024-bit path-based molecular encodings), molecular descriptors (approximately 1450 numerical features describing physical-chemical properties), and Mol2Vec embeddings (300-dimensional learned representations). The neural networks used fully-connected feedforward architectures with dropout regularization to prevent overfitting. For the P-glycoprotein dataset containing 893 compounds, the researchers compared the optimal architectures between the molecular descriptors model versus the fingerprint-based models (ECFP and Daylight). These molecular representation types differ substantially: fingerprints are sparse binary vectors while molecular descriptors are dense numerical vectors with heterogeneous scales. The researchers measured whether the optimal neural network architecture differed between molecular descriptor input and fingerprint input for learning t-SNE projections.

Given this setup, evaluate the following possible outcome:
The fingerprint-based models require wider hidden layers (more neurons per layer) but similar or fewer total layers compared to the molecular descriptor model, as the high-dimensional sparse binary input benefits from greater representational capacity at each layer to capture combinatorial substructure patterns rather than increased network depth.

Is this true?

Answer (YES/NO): NO